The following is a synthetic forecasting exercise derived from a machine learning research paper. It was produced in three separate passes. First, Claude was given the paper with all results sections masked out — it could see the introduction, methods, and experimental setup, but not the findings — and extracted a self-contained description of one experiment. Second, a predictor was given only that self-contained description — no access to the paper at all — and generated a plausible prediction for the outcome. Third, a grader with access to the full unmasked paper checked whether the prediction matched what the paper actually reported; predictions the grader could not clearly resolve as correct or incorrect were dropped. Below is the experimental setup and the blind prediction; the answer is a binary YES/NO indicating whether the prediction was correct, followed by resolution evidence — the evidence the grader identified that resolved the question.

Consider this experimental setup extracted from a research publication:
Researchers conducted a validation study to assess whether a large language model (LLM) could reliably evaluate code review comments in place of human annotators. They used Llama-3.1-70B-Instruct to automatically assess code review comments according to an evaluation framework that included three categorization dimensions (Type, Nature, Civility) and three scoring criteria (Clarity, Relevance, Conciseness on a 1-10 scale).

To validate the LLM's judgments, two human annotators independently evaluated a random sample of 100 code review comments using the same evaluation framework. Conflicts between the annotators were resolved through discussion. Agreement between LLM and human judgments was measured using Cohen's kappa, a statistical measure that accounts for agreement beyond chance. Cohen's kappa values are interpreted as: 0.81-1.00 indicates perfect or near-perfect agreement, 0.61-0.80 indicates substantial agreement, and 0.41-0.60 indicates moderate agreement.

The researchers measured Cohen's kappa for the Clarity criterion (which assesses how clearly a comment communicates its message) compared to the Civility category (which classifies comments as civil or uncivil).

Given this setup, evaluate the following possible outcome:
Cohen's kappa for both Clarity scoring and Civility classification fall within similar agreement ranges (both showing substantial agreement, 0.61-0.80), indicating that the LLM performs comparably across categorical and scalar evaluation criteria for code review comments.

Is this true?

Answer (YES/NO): NO